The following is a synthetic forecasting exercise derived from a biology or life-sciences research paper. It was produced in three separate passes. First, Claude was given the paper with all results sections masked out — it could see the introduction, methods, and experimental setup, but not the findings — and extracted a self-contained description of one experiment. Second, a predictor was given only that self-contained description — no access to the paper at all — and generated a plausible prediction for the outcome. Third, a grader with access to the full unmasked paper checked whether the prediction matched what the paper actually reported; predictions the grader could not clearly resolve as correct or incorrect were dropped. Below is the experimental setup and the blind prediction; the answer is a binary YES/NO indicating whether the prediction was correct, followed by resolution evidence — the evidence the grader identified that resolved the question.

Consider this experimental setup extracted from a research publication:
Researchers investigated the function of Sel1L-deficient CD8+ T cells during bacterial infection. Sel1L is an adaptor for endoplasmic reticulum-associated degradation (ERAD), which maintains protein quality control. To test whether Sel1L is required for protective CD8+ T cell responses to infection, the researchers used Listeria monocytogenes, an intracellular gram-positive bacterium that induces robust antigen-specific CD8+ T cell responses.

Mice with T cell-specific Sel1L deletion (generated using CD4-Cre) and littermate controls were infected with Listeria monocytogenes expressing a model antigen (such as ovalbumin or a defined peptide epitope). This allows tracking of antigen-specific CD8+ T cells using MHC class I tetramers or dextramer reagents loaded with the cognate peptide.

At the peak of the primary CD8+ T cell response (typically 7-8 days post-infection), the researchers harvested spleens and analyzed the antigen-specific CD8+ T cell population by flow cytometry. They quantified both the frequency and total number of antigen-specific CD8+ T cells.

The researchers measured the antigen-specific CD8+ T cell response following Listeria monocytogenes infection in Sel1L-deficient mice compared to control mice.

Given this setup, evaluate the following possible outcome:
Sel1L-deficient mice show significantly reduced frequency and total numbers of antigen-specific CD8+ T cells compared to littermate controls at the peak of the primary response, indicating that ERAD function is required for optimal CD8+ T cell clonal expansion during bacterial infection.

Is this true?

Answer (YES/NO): NO